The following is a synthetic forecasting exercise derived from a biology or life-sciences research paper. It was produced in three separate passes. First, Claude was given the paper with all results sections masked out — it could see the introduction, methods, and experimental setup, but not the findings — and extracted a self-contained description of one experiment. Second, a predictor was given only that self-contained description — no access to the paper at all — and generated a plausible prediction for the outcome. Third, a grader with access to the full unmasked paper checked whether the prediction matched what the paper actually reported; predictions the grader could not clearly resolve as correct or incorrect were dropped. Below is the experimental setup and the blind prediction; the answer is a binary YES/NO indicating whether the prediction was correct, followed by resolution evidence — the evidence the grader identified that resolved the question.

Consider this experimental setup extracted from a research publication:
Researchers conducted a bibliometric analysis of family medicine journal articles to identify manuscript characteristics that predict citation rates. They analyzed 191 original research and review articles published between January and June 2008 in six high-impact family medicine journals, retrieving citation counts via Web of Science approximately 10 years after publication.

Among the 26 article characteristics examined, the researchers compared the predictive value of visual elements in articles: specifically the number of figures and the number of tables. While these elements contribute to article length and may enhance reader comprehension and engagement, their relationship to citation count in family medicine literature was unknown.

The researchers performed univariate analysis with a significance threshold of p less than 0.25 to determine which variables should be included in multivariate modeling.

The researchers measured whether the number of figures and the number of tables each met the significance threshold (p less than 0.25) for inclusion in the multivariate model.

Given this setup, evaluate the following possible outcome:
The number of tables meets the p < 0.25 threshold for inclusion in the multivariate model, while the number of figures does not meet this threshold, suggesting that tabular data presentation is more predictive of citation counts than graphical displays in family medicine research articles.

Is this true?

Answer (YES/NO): YES